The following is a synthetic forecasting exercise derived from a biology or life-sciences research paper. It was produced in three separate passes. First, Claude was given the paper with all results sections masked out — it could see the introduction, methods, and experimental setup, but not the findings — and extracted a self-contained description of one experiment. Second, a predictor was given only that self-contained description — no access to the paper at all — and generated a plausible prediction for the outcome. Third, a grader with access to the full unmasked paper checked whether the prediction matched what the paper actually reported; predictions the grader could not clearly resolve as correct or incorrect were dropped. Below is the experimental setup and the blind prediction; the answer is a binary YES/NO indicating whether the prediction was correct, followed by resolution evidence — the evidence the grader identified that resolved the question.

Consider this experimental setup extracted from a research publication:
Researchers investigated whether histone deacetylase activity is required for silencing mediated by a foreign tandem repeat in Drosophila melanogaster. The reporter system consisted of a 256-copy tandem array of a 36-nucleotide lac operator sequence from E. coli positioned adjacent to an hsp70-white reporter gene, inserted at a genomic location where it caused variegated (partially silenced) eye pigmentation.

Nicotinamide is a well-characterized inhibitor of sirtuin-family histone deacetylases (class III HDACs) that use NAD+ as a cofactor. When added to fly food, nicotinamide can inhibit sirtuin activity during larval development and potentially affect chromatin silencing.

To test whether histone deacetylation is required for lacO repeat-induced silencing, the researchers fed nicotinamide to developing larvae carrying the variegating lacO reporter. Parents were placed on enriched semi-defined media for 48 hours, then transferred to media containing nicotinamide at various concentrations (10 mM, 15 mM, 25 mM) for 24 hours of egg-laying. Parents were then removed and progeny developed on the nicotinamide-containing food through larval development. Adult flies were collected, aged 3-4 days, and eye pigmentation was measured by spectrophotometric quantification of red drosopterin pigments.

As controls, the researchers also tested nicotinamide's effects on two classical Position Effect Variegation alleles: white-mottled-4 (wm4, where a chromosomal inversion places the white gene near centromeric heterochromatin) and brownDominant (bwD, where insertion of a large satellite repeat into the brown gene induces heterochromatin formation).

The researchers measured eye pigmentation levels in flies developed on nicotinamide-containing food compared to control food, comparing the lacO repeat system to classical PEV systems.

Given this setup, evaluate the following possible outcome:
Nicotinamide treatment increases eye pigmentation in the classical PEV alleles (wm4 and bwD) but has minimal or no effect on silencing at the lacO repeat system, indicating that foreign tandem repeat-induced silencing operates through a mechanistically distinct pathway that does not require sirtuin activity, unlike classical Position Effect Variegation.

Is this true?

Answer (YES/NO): NO